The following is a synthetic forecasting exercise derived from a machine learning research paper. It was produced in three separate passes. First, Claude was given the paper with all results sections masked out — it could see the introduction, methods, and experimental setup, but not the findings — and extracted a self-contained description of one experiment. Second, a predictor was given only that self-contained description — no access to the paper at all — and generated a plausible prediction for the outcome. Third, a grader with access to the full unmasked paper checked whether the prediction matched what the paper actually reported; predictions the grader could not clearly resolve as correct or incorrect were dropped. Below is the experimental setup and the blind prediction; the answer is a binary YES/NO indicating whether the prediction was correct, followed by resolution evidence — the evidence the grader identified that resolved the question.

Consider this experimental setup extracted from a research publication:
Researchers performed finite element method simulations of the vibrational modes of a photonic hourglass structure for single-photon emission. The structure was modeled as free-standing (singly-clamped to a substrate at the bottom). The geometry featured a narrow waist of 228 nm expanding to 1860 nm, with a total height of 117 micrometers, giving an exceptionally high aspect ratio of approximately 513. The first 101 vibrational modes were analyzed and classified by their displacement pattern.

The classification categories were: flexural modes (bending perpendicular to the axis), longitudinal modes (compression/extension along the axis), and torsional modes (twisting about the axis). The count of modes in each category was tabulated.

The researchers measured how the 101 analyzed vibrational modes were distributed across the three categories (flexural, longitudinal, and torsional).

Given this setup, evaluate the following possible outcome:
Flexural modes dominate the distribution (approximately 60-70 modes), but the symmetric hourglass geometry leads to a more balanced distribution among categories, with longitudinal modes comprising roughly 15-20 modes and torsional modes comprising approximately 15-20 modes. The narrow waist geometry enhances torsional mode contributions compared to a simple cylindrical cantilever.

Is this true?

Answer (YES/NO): NO